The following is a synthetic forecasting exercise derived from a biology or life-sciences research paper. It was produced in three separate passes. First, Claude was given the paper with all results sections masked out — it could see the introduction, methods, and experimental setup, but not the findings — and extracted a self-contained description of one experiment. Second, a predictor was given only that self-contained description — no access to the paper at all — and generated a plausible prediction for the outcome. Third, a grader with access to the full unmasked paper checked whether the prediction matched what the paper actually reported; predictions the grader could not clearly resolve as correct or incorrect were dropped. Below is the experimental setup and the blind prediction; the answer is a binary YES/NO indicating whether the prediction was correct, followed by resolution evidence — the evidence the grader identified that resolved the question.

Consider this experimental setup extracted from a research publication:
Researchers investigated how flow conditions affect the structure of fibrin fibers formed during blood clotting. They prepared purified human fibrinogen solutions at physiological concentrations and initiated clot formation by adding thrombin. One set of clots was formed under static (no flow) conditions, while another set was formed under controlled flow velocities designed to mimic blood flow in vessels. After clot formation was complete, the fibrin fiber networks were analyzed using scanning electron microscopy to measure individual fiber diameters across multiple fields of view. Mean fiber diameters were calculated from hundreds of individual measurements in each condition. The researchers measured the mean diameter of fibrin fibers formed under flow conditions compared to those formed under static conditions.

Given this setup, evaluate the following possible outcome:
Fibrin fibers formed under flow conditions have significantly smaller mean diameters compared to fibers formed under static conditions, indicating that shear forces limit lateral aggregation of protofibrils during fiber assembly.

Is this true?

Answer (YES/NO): NO